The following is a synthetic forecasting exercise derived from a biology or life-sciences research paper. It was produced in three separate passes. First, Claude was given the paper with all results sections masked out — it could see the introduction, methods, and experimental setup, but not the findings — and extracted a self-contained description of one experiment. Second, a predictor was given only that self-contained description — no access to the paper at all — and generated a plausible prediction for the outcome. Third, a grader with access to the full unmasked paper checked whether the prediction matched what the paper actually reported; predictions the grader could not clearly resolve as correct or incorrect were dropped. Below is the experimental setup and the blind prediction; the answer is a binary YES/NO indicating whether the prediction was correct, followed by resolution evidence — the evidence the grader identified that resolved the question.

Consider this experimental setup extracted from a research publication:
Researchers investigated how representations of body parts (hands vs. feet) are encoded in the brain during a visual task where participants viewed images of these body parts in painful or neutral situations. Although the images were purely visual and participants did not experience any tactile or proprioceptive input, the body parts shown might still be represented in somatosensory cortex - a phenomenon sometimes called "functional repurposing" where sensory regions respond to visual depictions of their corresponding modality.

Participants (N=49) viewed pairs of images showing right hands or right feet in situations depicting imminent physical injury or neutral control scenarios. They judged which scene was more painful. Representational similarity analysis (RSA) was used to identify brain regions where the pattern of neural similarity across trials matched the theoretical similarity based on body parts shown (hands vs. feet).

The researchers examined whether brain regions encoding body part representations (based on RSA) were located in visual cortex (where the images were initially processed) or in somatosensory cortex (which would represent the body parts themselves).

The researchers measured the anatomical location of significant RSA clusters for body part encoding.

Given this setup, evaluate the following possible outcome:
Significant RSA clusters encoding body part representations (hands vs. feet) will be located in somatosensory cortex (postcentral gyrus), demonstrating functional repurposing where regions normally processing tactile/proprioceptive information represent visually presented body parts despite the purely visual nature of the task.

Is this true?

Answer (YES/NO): NO